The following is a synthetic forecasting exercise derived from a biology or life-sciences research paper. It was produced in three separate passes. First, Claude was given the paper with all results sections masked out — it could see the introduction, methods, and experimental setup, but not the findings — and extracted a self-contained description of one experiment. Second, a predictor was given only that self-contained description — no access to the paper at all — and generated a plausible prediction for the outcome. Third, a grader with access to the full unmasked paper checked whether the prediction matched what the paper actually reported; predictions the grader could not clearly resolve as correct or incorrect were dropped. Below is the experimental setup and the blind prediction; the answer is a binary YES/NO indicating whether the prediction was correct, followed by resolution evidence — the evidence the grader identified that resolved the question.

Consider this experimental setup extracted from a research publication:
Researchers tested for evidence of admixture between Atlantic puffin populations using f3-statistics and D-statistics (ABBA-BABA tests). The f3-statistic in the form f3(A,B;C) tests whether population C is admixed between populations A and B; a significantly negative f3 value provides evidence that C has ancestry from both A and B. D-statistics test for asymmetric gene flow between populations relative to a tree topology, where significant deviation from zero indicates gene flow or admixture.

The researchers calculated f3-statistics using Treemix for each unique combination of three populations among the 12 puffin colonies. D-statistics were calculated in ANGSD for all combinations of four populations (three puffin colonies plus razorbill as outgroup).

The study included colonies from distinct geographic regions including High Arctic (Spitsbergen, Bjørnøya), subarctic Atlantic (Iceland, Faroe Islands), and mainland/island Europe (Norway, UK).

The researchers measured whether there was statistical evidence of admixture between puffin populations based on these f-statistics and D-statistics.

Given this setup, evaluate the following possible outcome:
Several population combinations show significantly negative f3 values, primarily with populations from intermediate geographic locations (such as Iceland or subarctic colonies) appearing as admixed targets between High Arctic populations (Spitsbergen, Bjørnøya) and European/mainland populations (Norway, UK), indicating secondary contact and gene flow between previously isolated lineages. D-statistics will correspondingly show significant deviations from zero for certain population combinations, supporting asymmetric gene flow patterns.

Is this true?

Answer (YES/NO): NO